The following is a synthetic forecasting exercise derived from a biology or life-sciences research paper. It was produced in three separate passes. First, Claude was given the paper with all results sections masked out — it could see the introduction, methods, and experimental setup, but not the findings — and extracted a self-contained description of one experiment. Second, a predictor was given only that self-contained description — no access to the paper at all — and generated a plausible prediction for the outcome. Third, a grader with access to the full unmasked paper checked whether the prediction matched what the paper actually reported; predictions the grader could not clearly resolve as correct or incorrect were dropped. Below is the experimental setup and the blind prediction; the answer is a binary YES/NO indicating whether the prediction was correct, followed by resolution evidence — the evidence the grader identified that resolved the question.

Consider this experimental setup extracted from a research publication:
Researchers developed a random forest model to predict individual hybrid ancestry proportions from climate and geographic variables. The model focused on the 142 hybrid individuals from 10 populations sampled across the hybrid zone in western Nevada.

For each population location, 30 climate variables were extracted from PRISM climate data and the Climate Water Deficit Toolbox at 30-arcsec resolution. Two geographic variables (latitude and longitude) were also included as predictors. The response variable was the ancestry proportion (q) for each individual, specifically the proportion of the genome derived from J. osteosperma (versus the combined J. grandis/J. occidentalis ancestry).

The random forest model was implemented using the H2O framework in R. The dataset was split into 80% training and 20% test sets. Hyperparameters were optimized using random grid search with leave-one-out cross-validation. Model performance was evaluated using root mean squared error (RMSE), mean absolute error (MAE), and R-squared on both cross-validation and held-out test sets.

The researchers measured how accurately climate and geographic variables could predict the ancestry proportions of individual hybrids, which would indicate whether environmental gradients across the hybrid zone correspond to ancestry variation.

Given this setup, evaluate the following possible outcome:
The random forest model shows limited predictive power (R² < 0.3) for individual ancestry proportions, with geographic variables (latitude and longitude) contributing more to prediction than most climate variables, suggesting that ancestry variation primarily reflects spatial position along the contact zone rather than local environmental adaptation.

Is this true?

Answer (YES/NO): NO